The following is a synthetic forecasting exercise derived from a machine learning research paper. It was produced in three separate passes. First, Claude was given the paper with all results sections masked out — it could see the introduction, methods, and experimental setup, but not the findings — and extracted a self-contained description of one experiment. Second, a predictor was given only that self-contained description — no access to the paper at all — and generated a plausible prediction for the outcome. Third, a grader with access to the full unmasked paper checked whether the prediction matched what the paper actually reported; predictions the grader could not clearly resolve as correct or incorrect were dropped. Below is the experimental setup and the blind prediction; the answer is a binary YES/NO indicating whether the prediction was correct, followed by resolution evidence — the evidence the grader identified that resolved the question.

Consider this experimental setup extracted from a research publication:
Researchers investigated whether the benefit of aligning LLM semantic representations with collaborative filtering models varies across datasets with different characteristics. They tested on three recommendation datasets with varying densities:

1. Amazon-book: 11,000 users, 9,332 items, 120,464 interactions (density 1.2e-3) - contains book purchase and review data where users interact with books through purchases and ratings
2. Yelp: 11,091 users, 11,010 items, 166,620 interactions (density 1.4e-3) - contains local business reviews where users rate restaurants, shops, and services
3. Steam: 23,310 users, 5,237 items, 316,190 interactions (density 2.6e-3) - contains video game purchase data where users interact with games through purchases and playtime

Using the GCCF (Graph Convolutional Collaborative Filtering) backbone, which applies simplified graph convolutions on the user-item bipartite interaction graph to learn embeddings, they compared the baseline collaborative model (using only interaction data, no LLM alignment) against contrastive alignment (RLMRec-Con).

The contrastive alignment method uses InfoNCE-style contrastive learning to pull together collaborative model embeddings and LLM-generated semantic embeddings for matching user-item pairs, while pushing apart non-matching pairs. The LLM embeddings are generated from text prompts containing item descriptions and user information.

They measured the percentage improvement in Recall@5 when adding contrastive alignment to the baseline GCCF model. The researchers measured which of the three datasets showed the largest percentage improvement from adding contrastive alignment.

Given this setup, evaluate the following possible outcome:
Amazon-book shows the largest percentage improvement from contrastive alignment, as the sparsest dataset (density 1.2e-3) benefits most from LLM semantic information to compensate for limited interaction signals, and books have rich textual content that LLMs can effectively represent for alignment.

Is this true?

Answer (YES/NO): NO